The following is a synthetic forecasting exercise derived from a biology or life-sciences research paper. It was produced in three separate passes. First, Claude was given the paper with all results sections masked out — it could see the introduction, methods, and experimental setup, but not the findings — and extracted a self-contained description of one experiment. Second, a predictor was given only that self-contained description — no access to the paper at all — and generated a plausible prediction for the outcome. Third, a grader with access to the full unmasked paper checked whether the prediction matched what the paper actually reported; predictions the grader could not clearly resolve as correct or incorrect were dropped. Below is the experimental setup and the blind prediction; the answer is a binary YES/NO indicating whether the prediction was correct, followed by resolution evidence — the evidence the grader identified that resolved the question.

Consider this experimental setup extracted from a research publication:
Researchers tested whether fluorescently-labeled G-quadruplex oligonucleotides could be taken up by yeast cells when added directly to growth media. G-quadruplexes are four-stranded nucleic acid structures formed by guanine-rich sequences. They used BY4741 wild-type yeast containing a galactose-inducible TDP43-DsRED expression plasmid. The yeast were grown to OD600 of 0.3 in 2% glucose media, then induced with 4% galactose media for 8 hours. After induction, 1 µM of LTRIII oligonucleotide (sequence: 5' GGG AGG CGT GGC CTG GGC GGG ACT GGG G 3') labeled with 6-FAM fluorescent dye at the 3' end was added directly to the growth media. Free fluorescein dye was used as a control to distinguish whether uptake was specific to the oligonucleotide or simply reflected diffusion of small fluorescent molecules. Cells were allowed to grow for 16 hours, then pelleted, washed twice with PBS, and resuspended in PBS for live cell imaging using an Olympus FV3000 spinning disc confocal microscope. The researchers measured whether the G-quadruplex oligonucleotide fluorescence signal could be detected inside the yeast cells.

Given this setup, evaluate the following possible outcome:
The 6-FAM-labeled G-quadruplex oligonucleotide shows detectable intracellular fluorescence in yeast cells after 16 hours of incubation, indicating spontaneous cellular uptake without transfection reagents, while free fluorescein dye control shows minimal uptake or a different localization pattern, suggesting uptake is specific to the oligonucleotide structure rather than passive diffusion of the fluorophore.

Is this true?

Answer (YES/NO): NO